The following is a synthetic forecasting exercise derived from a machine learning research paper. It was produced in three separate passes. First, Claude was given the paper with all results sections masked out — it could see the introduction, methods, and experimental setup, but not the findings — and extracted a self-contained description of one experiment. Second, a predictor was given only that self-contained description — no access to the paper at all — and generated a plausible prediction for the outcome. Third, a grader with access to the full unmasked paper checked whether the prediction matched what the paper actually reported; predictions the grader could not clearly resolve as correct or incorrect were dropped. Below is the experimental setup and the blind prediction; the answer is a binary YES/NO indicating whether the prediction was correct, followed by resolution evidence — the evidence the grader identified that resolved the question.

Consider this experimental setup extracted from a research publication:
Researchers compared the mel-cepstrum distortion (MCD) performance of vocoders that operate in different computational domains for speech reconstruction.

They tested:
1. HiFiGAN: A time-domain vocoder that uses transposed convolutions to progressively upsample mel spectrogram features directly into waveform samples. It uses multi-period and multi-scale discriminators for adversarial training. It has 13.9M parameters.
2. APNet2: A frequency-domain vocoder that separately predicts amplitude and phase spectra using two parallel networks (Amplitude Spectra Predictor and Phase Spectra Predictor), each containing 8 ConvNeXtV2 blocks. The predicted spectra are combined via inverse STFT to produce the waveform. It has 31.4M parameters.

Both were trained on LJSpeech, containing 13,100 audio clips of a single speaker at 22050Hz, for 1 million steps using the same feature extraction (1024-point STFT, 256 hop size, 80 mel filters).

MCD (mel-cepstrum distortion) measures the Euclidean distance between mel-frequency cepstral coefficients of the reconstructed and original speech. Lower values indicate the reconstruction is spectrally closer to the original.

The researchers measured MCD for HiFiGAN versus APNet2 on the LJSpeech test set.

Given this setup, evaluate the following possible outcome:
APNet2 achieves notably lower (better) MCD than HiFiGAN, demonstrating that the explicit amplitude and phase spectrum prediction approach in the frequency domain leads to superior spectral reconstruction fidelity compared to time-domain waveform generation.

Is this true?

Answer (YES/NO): YES